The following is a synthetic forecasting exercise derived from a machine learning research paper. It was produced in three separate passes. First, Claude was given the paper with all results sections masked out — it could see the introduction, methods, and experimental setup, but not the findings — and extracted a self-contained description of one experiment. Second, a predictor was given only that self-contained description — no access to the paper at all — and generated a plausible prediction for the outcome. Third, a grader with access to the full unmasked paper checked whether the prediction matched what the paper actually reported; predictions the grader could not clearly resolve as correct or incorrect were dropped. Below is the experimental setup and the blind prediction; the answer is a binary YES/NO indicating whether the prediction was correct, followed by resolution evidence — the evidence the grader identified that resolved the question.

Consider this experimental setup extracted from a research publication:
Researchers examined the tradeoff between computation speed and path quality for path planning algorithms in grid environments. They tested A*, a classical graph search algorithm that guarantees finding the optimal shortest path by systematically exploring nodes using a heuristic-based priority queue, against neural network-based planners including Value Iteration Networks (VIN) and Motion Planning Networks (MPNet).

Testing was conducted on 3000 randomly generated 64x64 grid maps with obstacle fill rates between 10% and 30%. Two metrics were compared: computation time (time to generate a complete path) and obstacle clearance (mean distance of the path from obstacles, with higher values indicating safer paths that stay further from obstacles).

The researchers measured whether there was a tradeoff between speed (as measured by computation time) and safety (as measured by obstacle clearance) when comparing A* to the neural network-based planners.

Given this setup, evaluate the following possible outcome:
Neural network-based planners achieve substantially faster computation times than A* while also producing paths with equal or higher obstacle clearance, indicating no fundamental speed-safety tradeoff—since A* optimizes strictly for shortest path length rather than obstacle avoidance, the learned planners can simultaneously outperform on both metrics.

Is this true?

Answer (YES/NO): NO